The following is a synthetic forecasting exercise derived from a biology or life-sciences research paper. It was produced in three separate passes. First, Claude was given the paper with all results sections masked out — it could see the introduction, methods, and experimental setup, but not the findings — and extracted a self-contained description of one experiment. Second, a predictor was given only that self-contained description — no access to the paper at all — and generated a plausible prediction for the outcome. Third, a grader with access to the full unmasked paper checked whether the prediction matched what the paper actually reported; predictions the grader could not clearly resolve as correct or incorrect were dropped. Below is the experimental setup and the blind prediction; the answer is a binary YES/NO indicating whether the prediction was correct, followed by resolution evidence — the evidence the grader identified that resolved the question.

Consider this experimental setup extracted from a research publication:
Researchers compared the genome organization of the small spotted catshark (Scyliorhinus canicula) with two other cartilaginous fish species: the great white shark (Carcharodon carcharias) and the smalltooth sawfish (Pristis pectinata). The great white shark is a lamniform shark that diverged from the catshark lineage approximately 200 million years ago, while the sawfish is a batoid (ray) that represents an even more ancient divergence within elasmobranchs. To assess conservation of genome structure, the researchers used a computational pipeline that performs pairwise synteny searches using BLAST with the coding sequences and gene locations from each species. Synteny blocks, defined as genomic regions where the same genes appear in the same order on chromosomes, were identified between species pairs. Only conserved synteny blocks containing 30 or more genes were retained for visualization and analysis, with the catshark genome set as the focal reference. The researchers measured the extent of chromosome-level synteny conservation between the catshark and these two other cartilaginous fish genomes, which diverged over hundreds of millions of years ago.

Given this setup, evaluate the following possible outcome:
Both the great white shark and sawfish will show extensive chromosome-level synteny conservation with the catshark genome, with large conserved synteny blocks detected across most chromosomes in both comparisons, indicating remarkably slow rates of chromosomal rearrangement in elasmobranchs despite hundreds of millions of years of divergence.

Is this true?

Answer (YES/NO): YES